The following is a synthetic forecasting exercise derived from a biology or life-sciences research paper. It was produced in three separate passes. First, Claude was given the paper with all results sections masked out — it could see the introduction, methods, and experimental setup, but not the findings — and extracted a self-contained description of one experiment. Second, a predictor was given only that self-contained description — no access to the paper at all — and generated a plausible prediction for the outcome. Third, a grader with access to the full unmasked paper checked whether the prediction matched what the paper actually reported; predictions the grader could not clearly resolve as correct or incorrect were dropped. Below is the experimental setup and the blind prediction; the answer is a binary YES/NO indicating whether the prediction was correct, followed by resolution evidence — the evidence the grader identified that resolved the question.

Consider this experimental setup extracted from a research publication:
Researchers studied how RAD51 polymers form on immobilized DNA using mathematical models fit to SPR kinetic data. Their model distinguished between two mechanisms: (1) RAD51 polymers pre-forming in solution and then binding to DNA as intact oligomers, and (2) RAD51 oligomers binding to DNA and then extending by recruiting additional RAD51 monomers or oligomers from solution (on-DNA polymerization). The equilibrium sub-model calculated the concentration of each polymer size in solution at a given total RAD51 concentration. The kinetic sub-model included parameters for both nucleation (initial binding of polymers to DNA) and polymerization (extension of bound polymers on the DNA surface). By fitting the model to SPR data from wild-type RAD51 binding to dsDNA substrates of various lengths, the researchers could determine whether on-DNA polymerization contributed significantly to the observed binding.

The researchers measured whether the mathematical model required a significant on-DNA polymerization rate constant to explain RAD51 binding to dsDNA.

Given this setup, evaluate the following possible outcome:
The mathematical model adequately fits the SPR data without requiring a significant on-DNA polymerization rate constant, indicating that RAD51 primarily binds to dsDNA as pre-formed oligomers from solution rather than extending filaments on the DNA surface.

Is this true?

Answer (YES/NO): NO